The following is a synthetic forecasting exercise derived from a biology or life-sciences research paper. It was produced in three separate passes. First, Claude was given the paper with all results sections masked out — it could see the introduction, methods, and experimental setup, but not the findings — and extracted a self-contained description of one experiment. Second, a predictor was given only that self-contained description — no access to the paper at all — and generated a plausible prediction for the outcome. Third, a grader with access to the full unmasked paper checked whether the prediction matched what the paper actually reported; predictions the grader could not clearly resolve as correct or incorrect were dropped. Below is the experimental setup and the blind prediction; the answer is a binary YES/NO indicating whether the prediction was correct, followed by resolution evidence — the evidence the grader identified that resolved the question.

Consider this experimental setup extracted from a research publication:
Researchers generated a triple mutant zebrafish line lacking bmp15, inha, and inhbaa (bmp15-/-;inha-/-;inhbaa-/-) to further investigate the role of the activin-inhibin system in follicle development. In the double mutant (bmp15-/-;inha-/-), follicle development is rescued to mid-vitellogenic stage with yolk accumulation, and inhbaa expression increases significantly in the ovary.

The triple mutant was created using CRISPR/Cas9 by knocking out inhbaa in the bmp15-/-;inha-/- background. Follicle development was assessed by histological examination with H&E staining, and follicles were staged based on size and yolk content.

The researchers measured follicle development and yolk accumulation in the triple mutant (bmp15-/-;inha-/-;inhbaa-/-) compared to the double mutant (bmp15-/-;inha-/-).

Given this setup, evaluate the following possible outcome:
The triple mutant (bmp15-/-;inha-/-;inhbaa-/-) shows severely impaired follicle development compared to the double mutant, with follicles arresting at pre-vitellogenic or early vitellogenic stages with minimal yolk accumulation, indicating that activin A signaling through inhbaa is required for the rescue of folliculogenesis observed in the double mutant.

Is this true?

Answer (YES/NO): NO